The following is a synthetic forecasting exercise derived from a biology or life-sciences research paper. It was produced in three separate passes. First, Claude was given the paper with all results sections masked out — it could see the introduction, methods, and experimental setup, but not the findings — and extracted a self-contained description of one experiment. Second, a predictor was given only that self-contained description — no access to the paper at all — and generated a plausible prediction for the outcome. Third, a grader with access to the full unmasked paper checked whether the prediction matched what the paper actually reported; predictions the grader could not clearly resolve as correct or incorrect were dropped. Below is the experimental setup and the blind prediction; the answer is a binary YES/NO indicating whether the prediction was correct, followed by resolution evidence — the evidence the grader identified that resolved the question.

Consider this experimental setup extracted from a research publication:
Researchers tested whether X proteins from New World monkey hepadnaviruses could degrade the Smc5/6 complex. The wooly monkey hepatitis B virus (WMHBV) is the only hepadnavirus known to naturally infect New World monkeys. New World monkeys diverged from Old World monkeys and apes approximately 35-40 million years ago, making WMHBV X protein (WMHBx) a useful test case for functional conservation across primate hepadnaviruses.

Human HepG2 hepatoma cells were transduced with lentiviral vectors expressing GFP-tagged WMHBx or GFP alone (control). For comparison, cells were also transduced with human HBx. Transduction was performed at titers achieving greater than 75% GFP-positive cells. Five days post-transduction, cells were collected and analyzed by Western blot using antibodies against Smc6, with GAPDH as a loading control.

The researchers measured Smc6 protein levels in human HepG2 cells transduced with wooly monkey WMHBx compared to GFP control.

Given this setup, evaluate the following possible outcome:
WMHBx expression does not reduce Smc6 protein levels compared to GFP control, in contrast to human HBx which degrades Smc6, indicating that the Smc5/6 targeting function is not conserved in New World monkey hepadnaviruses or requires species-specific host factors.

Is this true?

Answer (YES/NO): NO